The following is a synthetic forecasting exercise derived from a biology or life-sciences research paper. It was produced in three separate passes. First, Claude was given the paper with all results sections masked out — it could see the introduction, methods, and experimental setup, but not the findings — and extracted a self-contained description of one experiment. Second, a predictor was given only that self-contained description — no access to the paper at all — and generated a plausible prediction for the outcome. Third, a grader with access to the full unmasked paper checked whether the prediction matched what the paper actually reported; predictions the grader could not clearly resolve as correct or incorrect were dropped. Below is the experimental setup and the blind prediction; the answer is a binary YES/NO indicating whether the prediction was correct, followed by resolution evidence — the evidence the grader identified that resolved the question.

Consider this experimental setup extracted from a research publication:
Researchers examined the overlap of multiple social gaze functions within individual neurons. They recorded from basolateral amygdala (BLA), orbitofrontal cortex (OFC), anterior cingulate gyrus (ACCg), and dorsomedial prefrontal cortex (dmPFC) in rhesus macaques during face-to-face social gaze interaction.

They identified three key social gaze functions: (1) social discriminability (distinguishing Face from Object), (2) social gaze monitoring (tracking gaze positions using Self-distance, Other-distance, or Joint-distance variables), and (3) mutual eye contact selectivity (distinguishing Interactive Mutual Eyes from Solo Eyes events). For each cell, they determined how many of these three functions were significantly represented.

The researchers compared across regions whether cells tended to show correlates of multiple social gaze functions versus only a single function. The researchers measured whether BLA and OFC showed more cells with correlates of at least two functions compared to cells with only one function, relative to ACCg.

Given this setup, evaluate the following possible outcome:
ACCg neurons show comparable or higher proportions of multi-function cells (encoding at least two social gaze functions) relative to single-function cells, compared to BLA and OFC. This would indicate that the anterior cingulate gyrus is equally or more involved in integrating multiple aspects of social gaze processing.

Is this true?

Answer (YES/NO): NO